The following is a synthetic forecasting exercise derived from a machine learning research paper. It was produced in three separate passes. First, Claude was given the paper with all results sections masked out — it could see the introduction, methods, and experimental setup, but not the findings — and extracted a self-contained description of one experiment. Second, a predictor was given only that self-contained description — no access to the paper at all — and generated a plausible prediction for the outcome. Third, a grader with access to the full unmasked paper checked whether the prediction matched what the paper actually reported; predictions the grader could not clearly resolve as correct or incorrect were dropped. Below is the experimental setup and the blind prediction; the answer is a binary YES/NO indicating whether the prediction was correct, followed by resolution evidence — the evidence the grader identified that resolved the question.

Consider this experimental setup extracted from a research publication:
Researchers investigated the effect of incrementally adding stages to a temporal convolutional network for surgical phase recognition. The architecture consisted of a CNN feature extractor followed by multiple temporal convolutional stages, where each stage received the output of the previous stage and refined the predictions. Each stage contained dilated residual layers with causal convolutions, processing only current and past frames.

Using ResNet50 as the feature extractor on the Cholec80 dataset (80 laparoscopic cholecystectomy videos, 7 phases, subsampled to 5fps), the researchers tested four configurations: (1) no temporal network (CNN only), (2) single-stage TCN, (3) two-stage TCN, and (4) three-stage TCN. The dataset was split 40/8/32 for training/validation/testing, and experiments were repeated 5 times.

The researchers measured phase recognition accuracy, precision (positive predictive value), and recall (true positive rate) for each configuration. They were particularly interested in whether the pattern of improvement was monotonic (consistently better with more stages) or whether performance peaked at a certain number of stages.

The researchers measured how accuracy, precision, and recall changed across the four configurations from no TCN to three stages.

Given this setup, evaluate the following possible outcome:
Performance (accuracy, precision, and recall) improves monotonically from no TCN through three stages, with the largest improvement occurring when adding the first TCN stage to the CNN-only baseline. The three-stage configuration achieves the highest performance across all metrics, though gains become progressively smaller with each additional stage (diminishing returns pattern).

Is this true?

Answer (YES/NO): NO